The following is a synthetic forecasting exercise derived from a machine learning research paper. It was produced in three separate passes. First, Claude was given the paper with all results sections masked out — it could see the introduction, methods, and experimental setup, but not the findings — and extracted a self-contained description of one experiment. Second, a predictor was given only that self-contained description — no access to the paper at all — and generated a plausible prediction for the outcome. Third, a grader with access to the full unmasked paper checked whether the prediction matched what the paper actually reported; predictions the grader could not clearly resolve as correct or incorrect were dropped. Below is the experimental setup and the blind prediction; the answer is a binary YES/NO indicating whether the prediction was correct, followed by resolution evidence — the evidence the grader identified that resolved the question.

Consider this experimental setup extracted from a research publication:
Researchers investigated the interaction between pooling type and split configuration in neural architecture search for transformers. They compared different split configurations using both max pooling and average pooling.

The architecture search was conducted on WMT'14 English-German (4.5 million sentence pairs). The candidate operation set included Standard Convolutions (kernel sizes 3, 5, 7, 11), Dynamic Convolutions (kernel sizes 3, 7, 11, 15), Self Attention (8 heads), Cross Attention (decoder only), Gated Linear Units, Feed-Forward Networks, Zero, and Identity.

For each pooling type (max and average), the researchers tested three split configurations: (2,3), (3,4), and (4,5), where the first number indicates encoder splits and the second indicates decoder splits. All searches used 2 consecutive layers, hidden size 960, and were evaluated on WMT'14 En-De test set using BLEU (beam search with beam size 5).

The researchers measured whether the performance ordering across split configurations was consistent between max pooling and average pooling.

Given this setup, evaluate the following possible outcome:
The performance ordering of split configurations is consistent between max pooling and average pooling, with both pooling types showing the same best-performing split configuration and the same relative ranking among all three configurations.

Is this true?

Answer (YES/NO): YES